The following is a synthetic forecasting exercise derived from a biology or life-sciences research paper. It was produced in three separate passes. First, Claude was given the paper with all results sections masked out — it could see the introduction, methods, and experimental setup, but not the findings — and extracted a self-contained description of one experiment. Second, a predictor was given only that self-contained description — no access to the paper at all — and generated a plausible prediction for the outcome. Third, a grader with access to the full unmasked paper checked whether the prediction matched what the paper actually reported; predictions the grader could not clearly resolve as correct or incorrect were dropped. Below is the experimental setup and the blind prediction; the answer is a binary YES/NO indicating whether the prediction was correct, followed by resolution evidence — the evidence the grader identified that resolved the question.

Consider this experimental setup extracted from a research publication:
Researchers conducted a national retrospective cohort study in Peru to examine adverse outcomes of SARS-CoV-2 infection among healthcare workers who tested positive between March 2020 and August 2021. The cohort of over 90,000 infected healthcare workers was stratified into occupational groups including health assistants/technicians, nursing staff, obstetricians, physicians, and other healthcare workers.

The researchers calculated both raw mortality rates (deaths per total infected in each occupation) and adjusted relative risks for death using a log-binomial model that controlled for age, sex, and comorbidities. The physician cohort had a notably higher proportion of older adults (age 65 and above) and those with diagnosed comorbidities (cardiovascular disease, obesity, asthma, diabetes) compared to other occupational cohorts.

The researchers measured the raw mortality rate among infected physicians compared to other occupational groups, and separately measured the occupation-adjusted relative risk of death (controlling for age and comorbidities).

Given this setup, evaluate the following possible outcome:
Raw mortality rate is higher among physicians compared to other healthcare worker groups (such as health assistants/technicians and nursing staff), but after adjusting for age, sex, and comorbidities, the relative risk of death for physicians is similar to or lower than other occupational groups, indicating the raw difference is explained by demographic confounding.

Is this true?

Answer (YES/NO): YES